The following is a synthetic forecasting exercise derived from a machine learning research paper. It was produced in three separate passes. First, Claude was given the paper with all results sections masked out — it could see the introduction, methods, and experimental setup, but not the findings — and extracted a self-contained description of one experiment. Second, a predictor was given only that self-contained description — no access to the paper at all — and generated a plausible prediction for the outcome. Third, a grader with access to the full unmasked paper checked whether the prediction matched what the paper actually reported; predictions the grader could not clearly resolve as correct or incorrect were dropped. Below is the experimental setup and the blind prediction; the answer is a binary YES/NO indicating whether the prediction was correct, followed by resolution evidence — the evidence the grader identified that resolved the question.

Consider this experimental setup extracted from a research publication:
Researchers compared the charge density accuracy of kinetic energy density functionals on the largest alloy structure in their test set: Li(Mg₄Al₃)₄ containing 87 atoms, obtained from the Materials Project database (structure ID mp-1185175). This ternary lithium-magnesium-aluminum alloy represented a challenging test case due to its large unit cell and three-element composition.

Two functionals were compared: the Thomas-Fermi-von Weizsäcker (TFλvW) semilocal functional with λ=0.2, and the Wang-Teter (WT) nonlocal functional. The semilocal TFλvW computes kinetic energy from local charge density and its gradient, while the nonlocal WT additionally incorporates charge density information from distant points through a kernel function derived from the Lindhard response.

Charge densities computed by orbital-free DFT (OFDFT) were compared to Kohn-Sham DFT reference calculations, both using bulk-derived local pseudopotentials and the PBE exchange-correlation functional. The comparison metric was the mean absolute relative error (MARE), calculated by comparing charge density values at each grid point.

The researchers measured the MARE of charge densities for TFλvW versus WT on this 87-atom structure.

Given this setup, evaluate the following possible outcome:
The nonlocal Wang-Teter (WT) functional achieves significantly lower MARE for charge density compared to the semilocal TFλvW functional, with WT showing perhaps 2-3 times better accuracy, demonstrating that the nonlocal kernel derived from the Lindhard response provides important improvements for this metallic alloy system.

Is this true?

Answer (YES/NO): NO